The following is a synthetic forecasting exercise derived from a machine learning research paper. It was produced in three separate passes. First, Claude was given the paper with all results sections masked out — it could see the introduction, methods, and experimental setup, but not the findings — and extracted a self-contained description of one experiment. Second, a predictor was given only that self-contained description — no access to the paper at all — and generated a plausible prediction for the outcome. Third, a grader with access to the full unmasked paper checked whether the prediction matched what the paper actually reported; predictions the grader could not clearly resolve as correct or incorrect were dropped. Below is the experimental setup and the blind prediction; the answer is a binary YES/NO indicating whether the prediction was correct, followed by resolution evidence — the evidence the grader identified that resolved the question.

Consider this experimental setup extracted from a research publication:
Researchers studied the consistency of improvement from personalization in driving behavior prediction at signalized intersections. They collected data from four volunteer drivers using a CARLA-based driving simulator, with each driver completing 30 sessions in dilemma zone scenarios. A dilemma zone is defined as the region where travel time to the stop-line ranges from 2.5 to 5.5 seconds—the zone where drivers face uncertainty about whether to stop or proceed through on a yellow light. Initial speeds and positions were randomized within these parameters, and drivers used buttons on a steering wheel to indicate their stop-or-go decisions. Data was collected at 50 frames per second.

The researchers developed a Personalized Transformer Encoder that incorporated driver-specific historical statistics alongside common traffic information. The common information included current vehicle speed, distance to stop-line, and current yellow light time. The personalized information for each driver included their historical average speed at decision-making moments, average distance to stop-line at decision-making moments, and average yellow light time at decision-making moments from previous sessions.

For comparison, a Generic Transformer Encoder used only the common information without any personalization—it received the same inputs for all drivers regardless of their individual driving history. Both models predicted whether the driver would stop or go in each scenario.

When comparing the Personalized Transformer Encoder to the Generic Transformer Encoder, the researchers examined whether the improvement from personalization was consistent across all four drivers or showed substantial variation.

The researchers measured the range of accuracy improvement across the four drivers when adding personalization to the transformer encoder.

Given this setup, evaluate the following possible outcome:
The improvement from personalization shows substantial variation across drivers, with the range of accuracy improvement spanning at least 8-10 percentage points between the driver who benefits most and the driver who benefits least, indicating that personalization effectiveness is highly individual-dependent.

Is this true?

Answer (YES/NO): NO